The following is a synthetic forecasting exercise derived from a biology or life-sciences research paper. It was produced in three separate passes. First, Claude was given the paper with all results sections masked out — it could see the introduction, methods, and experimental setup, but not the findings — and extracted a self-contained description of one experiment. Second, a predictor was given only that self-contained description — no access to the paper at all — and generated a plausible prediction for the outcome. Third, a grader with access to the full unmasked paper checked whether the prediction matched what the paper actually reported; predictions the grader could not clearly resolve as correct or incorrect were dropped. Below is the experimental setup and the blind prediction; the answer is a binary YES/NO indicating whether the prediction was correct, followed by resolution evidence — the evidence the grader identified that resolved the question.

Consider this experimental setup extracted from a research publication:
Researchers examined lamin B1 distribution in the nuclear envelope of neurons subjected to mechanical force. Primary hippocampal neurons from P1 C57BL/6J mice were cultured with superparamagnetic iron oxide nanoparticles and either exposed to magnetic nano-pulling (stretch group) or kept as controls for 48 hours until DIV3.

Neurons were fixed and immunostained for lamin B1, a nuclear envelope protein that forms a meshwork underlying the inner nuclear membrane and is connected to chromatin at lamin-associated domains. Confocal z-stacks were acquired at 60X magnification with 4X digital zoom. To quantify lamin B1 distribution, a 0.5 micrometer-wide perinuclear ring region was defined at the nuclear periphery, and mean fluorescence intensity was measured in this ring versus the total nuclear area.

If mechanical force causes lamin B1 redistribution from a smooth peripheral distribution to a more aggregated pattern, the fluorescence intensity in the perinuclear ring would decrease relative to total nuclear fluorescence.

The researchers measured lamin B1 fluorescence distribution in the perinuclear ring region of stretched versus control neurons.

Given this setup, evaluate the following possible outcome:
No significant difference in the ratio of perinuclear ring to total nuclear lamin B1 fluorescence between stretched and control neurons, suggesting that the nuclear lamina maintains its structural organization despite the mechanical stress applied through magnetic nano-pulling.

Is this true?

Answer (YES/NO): YES